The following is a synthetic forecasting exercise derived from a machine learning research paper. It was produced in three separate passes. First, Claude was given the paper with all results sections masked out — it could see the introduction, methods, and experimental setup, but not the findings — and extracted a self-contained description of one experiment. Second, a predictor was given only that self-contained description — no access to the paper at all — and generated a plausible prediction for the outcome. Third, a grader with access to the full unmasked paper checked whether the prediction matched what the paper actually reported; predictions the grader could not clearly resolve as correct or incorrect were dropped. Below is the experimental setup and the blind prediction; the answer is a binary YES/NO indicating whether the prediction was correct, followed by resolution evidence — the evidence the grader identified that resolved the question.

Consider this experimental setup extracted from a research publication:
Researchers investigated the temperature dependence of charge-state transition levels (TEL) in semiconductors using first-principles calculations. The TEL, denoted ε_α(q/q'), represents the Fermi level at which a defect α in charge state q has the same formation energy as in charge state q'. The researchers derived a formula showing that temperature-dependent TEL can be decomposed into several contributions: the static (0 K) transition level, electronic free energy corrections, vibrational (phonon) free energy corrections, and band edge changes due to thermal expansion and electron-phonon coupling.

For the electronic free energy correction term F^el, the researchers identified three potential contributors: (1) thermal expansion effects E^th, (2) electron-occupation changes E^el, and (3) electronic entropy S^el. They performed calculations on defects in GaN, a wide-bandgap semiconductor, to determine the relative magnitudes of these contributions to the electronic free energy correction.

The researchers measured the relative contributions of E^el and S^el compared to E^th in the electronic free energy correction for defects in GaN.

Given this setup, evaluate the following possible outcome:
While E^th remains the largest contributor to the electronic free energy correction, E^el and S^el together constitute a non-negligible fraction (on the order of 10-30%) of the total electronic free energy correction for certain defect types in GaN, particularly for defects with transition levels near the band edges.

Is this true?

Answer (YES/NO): NO